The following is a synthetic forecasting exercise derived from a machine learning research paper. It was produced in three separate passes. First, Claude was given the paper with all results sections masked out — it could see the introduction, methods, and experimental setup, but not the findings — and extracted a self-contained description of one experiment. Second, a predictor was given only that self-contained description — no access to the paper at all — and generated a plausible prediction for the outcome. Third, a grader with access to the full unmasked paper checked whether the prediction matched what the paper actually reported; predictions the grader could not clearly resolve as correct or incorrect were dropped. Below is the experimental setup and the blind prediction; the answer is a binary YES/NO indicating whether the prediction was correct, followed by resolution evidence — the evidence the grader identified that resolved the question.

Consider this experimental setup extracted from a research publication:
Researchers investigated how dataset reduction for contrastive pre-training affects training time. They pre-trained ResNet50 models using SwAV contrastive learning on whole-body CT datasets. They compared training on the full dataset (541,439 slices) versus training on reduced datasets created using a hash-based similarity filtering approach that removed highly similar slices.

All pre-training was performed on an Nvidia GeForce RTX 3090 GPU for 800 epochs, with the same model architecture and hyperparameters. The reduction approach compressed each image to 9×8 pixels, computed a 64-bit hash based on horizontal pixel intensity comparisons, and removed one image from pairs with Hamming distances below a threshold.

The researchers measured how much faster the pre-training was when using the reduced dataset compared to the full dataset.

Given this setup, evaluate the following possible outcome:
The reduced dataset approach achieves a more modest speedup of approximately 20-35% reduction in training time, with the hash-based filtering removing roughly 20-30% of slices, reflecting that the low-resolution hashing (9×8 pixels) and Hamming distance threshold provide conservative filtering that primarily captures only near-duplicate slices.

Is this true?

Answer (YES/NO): NO